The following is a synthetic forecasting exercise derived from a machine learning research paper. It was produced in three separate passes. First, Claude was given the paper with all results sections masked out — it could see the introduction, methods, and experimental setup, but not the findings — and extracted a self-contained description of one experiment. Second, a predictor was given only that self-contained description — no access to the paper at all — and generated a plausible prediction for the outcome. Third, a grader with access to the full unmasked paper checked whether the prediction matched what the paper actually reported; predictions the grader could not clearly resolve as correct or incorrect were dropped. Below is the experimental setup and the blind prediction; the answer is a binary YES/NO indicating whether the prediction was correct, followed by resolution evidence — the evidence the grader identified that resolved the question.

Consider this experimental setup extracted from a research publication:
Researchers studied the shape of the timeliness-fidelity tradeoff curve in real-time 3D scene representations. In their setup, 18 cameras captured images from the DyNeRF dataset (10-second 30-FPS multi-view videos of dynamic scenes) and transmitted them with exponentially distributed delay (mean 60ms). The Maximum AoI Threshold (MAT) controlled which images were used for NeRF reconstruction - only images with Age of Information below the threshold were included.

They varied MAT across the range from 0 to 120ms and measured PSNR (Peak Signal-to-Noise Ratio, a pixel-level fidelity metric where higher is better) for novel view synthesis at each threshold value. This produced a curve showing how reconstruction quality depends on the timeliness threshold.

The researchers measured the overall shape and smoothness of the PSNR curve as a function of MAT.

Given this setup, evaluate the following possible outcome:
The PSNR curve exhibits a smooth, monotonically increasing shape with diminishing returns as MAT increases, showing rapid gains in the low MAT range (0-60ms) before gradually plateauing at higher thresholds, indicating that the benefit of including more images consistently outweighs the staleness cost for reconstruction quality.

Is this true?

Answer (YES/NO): NO